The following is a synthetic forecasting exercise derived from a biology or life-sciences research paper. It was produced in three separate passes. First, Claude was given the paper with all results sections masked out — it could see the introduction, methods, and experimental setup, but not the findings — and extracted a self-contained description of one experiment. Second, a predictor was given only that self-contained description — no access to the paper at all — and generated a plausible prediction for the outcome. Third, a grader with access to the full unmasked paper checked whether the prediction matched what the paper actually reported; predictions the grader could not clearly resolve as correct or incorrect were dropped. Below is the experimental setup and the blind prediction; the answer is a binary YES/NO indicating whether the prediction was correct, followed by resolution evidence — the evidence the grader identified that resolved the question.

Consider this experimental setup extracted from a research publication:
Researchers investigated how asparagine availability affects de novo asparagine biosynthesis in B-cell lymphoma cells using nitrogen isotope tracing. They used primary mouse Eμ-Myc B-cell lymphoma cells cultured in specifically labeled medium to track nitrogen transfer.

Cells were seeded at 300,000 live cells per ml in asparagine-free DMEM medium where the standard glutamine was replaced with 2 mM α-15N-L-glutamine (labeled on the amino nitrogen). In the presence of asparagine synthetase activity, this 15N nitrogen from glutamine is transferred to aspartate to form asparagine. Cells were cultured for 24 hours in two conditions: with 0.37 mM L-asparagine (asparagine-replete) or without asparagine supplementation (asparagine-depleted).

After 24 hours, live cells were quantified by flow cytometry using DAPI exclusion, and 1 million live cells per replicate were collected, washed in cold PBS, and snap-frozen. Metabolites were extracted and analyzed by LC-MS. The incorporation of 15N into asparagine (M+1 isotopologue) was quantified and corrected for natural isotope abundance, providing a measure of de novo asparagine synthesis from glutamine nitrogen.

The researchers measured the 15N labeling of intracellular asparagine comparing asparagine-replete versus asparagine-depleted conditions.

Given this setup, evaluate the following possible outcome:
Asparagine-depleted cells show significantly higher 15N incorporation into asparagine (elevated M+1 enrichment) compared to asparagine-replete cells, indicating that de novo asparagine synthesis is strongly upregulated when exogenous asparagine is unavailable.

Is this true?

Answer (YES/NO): YES